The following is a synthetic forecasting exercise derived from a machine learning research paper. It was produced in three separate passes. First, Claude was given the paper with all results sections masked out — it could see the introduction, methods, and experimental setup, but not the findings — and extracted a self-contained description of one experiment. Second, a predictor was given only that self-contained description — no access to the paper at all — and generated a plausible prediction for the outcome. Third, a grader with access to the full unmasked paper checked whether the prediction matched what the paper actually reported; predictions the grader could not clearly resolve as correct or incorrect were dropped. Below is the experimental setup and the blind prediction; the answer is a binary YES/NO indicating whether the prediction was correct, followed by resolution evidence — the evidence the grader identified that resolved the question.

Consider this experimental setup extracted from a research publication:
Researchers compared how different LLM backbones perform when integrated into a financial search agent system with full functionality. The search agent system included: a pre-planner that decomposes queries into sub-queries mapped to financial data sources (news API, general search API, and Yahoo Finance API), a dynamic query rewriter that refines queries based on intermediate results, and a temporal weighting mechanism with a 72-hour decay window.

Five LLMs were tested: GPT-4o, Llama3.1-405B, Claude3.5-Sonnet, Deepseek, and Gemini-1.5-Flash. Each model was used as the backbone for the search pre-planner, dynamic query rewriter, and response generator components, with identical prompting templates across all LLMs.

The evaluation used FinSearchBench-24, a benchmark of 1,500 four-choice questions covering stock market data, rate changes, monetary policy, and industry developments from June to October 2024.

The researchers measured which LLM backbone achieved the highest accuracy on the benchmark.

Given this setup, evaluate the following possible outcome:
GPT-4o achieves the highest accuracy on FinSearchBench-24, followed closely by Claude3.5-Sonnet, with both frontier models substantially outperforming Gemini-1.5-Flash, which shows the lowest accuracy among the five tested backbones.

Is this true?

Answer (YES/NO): NO